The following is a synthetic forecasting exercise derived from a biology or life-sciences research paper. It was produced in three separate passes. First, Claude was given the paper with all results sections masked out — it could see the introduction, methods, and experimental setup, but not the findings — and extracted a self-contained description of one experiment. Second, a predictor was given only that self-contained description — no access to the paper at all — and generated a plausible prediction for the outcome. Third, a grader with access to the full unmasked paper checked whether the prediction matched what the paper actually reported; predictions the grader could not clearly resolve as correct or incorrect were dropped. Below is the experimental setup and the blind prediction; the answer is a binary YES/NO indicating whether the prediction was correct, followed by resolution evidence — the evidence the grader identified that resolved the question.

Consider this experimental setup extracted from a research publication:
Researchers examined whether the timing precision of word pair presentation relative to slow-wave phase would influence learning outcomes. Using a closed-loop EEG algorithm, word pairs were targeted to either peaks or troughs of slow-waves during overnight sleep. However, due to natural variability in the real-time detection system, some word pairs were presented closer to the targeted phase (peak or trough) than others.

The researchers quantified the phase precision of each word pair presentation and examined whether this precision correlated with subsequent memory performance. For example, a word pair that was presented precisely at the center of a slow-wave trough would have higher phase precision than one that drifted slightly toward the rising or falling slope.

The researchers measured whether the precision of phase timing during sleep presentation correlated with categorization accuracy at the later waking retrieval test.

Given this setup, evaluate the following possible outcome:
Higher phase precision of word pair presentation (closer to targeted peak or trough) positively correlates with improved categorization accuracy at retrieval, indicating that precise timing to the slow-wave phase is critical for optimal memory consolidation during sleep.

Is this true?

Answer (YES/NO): NO